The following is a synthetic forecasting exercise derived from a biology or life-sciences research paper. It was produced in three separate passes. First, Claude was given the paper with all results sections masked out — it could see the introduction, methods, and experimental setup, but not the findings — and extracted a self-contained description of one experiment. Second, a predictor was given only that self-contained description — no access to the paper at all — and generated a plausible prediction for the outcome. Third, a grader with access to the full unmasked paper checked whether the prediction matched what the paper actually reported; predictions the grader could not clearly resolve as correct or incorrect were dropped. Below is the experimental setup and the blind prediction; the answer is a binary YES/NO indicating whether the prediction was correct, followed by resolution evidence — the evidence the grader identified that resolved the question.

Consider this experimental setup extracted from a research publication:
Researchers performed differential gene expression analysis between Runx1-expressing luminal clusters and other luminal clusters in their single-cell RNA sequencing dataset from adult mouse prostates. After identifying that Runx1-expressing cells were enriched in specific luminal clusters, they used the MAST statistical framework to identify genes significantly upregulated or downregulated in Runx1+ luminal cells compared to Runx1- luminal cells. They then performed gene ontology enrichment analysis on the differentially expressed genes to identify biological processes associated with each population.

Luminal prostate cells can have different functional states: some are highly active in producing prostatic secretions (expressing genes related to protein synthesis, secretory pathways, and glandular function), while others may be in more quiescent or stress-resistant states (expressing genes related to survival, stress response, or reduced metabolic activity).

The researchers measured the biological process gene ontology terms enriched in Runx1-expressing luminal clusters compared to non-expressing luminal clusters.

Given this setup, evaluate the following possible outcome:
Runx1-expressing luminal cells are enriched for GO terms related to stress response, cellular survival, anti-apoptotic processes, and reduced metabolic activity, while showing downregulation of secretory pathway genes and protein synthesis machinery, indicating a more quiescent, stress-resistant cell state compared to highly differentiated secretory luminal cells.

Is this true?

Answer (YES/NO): NO